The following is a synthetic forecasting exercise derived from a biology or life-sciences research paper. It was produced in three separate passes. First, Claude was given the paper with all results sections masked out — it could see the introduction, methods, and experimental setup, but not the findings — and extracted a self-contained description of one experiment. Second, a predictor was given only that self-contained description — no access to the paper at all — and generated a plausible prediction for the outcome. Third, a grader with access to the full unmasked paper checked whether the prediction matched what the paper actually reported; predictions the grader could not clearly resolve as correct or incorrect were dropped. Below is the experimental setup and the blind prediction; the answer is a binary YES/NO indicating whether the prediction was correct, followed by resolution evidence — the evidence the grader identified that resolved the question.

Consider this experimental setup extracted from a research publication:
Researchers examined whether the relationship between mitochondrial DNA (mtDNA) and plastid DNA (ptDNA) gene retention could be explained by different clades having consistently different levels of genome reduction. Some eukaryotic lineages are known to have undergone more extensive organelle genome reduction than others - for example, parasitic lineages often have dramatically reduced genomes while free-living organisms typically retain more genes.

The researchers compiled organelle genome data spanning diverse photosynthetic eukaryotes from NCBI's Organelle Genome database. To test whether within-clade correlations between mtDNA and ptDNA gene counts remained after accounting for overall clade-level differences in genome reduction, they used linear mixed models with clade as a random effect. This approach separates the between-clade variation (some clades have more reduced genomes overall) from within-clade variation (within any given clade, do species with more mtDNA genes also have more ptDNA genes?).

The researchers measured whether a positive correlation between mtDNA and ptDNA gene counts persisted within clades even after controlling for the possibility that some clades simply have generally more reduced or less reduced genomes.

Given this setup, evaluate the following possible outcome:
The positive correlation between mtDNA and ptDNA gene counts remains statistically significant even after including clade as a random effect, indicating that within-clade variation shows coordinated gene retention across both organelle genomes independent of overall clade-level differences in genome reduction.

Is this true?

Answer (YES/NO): YES